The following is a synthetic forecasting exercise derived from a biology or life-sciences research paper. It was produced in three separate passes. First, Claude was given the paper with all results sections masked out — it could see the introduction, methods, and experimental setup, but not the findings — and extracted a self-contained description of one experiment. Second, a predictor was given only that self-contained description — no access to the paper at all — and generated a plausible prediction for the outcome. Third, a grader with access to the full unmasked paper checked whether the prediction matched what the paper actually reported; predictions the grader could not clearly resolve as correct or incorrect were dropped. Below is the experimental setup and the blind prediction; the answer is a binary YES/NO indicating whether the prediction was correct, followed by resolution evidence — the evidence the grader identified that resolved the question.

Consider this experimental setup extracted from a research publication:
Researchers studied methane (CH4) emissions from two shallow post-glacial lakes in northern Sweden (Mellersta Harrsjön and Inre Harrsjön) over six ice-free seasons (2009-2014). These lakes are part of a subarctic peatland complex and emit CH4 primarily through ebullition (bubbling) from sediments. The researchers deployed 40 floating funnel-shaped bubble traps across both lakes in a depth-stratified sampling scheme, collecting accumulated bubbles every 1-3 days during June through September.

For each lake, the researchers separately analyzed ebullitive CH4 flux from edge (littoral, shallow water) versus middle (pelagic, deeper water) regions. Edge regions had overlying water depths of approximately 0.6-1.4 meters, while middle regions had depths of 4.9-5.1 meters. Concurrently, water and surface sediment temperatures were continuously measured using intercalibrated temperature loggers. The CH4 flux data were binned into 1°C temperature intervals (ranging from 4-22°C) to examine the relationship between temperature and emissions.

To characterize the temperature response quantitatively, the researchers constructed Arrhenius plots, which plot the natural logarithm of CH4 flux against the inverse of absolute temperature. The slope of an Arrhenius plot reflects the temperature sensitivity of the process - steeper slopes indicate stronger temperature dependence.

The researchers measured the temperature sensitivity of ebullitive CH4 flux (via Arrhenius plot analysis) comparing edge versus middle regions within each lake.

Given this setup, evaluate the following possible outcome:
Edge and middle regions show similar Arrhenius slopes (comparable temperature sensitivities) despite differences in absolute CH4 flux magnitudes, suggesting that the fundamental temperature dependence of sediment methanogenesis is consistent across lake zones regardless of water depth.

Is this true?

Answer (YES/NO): NO